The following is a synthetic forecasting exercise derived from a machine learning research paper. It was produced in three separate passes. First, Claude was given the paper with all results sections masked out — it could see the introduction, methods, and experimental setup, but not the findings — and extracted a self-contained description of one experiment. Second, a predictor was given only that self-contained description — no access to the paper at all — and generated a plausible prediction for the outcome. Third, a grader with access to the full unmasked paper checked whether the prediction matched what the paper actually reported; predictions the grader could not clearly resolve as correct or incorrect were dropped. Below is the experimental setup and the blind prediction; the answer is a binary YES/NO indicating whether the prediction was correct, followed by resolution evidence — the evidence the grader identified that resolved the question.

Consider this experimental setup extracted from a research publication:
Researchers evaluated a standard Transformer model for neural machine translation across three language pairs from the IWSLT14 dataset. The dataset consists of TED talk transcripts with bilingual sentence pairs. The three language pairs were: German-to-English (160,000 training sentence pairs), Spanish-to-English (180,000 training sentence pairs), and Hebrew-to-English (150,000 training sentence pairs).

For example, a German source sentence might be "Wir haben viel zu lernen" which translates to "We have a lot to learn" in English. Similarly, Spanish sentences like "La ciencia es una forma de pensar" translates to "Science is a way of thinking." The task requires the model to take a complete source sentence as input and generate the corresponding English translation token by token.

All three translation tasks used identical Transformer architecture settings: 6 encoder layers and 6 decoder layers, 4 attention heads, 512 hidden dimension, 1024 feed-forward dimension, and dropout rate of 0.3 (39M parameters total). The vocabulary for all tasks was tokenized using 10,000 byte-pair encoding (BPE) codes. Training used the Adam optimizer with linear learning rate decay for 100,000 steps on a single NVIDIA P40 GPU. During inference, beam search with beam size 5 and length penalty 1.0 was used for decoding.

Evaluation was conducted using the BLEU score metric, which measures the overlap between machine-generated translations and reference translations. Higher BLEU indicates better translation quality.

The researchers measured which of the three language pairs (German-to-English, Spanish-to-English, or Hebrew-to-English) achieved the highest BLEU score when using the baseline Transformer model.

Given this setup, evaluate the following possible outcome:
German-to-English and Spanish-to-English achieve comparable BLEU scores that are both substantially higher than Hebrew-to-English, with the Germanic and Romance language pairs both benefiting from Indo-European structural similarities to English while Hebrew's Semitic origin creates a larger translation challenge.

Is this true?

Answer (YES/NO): NO